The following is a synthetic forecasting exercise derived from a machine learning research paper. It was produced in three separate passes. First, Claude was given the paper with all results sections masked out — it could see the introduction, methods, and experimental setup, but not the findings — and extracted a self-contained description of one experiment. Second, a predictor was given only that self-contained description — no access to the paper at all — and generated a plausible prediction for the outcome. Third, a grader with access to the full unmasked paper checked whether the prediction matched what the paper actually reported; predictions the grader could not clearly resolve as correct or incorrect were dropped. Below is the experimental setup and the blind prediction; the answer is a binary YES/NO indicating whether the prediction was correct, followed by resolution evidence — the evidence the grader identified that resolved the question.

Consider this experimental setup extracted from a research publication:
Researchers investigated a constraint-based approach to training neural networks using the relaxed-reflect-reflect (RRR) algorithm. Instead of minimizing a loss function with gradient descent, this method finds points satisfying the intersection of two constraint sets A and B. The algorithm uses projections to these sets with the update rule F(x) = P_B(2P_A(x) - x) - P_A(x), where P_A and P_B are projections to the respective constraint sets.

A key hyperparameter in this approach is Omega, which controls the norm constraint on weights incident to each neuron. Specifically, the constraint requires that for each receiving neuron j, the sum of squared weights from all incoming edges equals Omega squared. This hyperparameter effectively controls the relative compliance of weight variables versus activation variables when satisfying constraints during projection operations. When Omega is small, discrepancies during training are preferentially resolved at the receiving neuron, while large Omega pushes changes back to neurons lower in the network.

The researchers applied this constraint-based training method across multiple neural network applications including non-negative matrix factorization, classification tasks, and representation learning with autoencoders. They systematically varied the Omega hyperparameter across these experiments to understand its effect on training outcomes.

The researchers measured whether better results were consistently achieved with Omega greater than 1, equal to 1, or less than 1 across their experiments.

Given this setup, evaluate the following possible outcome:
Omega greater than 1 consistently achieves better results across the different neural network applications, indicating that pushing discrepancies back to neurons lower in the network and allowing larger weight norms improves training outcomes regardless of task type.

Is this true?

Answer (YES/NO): YES